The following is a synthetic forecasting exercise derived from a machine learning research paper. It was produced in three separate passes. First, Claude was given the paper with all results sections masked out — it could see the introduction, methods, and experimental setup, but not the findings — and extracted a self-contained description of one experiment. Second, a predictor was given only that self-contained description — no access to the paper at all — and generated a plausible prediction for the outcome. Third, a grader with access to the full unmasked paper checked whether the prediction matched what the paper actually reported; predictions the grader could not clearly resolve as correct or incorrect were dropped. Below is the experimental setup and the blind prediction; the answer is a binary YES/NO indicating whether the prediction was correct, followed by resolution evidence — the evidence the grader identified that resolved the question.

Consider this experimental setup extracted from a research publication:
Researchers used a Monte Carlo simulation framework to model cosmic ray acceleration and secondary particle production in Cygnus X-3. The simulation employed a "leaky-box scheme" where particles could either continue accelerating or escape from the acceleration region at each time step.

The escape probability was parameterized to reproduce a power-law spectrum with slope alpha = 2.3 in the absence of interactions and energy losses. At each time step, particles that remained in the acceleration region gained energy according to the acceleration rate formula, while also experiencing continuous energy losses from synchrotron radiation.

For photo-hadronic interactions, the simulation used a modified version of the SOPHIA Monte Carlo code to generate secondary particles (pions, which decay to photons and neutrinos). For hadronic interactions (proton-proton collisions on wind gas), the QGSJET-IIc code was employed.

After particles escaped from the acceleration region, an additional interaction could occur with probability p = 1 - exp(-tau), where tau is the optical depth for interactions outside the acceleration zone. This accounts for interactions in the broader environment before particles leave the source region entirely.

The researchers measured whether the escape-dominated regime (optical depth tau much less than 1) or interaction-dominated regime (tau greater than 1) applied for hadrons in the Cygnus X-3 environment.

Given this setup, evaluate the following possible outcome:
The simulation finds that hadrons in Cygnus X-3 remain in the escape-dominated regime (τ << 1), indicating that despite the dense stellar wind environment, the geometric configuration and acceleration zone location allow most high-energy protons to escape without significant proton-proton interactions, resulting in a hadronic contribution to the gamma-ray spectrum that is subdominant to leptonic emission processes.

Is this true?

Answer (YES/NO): NO